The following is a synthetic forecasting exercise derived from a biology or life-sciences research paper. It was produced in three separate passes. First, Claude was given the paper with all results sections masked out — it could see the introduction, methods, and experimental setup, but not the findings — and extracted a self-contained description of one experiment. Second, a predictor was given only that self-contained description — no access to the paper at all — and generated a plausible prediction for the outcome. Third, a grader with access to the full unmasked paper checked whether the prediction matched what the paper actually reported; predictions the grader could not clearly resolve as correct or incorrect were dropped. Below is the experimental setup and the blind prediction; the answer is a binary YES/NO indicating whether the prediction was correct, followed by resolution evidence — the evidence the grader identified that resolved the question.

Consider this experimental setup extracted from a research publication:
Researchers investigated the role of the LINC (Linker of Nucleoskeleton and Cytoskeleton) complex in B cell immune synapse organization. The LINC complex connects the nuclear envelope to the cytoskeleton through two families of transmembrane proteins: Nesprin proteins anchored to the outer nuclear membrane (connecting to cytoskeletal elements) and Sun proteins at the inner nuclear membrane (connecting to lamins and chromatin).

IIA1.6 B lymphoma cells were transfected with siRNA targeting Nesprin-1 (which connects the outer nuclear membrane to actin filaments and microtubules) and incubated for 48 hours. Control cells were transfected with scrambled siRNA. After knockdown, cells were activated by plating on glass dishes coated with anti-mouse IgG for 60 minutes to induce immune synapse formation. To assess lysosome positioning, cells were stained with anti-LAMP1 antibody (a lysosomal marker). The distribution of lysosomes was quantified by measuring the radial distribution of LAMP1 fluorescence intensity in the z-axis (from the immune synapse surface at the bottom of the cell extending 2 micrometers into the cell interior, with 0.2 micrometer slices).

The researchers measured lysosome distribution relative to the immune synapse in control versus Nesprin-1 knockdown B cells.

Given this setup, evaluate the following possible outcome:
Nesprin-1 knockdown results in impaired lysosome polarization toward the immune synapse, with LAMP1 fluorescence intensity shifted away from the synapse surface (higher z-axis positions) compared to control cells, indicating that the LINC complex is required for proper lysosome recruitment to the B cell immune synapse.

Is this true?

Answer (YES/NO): NO